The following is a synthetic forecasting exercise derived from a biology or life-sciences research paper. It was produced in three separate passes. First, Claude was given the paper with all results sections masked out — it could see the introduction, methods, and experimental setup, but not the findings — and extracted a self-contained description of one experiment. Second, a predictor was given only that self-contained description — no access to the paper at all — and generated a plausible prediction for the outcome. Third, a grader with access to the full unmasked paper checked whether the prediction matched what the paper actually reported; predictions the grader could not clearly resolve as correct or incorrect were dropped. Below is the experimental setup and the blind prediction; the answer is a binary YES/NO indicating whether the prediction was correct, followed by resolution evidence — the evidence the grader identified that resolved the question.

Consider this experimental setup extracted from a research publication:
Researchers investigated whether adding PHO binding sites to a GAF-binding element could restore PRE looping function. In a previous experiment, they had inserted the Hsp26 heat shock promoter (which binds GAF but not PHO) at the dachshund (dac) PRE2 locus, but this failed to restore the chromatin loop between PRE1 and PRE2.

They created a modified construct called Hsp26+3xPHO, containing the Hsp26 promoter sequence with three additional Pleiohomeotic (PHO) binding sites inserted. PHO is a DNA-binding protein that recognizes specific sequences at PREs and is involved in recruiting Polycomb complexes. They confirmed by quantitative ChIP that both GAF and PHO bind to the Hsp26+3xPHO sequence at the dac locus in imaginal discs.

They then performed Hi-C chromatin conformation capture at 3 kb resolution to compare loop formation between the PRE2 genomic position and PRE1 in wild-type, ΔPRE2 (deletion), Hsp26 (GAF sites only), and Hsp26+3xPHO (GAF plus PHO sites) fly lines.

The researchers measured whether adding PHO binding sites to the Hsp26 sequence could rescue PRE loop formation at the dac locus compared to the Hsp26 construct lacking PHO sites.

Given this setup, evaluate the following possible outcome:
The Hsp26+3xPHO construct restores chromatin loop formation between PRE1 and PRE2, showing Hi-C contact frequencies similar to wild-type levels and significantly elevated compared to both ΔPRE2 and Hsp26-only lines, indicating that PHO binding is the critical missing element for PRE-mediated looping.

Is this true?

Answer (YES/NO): NO